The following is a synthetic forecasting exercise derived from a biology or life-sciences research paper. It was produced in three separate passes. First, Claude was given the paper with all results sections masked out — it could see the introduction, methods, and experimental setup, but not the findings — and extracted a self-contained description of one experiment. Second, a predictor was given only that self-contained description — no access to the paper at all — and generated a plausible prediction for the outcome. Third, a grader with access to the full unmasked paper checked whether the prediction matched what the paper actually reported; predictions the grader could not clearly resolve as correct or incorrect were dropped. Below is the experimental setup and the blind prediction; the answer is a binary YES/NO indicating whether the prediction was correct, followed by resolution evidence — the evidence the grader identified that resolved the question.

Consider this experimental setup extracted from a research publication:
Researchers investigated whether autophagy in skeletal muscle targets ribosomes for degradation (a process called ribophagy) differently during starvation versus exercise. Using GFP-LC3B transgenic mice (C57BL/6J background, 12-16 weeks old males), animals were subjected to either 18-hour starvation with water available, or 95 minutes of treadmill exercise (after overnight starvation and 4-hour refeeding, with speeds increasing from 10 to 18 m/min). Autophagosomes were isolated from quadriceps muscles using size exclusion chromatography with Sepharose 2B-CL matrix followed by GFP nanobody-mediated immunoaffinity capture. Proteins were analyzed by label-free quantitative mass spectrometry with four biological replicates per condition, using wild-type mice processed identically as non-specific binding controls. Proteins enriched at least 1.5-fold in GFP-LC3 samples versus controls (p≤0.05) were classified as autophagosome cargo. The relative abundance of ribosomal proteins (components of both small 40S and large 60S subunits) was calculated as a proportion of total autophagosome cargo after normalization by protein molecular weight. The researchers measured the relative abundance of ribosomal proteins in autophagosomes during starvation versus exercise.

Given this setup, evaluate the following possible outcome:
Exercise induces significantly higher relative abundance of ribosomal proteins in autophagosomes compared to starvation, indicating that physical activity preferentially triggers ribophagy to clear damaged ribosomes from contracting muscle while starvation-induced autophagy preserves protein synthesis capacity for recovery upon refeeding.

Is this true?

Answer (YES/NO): NO